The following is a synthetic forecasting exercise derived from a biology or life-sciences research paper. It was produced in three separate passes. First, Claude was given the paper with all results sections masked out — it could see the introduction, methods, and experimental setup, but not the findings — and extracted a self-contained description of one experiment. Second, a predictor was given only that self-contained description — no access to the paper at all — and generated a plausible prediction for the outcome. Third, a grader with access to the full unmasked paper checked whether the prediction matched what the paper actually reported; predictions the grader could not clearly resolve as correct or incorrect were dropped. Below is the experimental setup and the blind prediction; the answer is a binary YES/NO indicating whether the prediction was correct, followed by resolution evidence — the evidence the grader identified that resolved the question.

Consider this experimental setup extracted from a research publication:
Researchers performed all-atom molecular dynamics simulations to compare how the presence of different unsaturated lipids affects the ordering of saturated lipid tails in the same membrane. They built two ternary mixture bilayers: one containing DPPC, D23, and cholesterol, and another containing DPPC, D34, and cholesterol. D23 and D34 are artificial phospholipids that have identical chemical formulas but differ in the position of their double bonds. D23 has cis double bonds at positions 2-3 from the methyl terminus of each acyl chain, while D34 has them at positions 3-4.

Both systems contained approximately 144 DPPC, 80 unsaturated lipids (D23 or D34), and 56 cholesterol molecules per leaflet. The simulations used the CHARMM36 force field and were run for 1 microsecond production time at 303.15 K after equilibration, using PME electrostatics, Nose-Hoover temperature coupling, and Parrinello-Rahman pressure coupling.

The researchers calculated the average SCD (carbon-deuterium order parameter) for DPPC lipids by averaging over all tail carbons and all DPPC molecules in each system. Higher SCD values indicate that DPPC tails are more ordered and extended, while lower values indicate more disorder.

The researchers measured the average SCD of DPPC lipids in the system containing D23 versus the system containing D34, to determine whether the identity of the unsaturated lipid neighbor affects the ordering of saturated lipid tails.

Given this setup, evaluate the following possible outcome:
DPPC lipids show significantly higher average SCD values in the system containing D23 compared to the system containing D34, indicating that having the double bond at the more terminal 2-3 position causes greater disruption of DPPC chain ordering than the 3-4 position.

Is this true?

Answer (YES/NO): NO